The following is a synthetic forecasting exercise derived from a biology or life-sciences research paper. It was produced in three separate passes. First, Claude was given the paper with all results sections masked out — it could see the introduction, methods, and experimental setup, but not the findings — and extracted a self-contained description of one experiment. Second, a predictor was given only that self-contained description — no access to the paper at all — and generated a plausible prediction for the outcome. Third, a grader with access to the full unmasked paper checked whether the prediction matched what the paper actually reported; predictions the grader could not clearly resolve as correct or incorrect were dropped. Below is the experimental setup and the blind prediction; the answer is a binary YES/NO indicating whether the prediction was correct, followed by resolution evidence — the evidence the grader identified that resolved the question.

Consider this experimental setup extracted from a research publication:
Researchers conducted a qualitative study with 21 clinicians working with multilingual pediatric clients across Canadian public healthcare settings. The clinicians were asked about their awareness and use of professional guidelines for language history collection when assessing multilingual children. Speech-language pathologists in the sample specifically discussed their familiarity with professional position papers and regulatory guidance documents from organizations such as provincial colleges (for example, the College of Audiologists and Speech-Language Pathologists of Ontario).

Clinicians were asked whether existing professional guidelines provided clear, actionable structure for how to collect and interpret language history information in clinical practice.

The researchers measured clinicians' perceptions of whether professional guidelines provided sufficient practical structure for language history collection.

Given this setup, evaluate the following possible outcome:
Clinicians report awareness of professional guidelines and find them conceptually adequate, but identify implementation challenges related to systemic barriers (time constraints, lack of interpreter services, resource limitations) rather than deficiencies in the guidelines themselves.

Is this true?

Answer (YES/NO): NO